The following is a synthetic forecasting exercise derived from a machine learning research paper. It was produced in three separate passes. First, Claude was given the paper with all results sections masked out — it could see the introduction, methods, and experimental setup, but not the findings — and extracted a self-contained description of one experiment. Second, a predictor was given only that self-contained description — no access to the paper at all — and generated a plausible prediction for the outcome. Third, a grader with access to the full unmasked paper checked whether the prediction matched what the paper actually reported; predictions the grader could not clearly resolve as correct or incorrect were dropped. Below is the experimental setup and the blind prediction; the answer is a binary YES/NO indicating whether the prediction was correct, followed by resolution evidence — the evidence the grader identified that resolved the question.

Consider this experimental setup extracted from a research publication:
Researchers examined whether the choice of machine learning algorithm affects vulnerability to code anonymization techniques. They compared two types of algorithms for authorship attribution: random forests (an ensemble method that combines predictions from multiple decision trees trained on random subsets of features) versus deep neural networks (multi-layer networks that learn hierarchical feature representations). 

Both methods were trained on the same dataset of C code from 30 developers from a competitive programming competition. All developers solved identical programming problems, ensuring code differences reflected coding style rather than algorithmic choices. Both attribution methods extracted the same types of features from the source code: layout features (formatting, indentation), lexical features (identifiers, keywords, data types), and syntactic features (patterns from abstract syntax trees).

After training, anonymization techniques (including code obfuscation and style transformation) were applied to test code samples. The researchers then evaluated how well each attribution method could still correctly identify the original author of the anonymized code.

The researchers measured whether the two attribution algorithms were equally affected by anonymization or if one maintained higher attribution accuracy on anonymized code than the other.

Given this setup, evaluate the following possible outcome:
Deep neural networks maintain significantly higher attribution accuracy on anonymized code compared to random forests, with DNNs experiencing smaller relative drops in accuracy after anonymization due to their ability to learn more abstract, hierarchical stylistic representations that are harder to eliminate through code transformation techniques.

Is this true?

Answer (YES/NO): NO